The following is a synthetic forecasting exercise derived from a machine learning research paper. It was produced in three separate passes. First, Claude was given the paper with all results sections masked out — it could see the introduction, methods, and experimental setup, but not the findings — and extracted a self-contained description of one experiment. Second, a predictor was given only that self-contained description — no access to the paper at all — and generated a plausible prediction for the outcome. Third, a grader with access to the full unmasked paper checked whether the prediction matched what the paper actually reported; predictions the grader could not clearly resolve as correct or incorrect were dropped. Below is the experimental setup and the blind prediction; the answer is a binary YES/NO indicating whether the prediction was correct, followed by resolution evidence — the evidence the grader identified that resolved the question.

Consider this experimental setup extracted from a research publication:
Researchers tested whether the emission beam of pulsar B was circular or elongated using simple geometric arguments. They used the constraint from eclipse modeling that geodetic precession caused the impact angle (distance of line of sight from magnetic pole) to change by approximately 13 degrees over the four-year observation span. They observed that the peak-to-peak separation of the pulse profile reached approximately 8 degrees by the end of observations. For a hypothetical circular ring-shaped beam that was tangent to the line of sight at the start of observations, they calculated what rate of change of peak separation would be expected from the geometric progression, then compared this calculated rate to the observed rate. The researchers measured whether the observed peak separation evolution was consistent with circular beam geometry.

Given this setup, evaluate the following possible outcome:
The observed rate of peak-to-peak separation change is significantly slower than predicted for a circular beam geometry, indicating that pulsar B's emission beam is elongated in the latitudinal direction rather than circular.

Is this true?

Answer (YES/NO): YES